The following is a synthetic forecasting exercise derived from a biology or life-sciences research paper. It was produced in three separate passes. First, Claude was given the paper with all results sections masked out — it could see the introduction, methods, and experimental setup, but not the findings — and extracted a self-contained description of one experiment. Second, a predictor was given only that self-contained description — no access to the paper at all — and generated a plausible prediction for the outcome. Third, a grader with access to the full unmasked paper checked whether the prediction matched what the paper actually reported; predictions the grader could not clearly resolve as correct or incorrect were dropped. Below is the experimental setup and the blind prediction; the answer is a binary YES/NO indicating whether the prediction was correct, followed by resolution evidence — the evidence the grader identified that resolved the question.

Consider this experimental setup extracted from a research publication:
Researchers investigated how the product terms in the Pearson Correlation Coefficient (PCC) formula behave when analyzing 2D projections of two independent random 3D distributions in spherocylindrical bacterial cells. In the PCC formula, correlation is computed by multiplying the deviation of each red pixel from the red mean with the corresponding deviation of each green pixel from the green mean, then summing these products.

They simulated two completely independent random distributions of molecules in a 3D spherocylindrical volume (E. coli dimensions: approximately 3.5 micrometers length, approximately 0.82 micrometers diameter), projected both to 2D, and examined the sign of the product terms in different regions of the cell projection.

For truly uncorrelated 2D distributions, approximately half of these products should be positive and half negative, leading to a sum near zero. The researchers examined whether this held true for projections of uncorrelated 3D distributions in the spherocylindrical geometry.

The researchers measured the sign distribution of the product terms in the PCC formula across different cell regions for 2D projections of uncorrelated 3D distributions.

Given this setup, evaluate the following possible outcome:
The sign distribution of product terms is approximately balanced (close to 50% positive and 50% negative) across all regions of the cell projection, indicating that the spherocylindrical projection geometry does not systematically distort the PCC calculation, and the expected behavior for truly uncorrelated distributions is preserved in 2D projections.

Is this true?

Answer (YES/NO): NO